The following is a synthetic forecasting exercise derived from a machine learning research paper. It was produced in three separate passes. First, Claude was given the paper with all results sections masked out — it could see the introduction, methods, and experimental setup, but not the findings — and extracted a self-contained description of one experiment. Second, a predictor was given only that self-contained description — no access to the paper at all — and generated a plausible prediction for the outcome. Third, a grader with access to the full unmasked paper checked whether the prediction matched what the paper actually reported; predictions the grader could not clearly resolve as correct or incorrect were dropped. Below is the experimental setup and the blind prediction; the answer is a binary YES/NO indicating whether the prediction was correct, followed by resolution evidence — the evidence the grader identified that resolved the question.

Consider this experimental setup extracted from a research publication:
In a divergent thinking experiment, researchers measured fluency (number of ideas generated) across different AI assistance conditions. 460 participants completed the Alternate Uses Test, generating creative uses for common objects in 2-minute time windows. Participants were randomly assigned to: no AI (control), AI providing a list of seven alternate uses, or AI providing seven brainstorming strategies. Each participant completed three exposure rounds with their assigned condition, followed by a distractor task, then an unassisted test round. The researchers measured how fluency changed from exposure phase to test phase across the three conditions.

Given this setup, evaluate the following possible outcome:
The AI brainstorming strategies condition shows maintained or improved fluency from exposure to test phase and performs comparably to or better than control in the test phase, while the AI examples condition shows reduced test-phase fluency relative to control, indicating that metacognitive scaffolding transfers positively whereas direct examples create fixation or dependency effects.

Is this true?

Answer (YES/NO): NO